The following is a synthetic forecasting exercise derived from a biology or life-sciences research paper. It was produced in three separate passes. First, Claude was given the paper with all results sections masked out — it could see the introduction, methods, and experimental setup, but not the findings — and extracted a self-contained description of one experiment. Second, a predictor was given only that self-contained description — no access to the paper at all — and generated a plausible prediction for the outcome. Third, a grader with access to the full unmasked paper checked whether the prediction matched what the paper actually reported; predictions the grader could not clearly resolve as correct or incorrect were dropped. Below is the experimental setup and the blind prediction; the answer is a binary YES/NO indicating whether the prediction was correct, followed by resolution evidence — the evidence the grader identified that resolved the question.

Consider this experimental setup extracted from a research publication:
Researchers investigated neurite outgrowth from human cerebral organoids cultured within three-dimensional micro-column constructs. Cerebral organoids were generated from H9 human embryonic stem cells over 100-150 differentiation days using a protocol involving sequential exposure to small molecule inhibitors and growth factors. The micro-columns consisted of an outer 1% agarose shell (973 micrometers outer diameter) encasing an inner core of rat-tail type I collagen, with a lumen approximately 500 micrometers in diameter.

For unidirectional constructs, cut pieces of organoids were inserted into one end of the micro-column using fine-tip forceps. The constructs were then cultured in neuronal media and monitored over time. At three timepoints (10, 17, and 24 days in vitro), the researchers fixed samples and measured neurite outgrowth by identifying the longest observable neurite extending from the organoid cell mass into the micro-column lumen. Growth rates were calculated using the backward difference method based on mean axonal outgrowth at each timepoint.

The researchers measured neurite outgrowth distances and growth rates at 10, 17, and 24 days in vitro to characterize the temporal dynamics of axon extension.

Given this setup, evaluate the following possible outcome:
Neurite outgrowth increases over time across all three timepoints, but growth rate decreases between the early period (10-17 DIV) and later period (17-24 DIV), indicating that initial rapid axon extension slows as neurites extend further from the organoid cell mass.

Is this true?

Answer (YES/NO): NO